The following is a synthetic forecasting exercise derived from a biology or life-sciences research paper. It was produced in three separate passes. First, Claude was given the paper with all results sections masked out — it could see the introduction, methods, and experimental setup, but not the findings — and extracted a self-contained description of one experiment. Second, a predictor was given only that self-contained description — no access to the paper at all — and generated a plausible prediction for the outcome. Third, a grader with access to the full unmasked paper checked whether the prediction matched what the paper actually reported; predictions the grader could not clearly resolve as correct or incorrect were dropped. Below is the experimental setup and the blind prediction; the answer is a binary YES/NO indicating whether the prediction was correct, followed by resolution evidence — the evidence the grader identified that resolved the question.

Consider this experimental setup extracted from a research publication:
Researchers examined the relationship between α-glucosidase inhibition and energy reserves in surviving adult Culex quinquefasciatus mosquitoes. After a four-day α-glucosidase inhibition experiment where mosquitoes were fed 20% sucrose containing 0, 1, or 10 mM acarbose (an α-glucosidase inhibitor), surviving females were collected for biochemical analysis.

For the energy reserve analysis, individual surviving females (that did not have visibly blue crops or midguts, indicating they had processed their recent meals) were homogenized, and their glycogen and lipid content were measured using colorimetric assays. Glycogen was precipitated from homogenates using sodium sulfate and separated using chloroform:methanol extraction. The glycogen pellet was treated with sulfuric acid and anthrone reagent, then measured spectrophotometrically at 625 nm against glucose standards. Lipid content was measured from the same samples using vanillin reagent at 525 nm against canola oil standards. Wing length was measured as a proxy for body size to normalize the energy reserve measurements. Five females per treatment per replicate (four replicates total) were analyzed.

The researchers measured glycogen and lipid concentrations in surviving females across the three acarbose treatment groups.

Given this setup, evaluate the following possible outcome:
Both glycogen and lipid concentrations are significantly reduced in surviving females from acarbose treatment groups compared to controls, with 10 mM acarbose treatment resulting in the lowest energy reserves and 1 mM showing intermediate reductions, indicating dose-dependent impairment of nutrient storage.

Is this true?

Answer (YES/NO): NO